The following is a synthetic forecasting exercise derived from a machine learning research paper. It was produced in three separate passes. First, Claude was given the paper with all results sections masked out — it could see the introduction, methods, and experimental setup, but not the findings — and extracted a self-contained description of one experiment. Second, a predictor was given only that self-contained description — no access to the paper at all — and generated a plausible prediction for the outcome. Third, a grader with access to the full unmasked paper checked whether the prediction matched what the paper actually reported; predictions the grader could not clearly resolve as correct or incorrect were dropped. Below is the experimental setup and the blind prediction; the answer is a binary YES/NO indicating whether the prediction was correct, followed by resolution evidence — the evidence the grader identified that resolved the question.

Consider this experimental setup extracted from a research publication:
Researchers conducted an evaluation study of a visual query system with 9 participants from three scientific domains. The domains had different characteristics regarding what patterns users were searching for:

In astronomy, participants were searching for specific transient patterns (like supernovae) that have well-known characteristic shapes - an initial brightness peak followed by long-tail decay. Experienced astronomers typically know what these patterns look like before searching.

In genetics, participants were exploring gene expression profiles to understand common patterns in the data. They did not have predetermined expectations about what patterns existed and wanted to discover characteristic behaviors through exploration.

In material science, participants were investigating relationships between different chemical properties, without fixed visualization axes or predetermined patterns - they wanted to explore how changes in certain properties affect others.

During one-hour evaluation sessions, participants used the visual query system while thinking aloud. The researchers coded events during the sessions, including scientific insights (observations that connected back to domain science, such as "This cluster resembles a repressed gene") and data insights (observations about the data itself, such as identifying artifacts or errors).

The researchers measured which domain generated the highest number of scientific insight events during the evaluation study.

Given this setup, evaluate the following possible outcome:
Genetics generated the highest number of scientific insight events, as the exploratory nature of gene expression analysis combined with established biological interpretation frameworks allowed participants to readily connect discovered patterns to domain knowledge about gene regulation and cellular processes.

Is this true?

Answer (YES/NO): NO